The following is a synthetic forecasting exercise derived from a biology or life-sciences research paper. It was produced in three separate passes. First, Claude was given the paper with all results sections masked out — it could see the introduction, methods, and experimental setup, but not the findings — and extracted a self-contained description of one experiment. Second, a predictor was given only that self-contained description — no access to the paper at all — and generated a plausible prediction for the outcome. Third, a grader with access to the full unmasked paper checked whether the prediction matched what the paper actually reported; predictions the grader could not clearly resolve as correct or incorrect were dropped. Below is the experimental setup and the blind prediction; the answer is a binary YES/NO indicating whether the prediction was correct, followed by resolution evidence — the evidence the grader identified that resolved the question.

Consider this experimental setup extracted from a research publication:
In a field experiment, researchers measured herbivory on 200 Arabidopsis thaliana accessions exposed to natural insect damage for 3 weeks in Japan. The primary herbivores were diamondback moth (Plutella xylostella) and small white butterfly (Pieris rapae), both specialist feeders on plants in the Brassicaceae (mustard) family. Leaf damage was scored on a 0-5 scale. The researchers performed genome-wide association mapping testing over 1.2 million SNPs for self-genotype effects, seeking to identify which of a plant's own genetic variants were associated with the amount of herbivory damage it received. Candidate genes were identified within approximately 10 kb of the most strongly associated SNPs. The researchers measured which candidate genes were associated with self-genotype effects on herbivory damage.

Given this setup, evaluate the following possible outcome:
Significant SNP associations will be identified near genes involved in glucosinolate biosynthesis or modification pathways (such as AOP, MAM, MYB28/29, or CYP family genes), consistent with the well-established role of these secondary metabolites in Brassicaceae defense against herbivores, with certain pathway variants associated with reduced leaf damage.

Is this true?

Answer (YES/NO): NO